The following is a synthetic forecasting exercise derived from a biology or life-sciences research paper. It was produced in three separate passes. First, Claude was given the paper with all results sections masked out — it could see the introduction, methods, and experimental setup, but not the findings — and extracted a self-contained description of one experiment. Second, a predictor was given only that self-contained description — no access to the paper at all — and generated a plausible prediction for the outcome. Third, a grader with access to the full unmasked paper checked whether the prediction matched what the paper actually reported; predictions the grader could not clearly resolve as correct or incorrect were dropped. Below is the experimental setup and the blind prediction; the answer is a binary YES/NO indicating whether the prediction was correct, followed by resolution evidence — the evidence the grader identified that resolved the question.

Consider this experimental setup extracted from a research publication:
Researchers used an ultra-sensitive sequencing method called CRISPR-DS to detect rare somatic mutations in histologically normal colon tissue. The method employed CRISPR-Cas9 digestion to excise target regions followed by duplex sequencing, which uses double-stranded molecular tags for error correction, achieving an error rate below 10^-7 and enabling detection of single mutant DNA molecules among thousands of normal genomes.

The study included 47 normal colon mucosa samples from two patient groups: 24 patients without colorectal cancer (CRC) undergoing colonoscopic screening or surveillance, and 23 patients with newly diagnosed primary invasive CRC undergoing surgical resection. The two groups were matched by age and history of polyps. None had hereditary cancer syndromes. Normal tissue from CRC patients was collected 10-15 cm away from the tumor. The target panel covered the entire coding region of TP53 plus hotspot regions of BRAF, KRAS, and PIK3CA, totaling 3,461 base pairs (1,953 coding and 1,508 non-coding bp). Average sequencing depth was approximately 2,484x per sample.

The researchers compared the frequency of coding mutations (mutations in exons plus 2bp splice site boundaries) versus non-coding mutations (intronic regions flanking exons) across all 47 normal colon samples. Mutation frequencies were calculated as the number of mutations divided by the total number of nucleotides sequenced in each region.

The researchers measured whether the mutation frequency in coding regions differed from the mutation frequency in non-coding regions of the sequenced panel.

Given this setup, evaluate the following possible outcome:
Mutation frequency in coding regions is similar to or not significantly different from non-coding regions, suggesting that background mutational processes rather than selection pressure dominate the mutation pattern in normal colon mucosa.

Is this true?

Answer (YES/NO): NO